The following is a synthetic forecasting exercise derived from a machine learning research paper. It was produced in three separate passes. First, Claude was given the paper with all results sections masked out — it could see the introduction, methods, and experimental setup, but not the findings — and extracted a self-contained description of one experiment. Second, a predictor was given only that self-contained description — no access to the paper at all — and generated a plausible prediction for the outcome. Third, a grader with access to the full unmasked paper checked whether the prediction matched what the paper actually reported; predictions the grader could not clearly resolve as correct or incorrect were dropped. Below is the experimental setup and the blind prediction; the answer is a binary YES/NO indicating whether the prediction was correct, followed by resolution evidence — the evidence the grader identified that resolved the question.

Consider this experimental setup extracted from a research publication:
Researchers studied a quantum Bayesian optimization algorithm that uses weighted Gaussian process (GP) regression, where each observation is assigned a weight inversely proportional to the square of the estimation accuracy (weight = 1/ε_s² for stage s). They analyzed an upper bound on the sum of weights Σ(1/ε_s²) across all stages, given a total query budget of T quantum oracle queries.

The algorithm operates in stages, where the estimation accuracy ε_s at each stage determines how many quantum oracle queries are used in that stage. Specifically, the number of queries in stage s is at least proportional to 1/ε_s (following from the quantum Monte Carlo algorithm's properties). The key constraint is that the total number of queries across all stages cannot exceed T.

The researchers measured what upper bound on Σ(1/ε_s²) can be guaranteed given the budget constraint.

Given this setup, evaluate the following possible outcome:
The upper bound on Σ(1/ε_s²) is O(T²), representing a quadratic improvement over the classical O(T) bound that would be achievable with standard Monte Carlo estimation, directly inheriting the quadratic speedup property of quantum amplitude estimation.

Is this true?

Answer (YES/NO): YES